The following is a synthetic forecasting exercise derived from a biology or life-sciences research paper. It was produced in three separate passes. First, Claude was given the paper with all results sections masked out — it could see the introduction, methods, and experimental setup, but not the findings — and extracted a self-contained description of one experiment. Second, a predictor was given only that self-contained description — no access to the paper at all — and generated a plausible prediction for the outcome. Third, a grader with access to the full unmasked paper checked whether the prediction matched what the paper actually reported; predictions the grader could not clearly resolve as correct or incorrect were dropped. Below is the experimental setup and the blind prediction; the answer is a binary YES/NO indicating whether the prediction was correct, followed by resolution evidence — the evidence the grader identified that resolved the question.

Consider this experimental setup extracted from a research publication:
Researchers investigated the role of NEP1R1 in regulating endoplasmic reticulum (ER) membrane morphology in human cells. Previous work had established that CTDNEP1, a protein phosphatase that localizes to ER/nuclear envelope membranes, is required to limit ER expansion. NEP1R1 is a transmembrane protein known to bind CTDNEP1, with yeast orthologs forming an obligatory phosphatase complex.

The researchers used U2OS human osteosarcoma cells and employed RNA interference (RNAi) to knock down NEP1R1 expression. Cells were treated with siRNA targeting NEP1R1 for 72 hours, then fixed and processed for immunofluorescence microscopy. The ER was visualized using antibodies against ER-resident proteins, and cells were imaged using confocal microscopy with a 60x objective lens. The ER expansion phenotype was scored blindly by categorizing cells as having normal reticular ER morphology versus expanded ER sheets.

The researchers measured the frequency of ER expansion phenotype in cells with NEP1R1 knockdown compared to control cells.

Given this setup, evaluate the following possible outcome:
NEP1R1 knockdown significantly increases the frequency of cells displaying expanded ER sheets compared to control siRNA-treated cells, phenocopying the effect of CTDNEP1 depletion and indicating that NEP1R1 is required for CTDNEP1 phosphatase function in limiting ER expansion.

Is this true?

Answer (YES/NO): YES